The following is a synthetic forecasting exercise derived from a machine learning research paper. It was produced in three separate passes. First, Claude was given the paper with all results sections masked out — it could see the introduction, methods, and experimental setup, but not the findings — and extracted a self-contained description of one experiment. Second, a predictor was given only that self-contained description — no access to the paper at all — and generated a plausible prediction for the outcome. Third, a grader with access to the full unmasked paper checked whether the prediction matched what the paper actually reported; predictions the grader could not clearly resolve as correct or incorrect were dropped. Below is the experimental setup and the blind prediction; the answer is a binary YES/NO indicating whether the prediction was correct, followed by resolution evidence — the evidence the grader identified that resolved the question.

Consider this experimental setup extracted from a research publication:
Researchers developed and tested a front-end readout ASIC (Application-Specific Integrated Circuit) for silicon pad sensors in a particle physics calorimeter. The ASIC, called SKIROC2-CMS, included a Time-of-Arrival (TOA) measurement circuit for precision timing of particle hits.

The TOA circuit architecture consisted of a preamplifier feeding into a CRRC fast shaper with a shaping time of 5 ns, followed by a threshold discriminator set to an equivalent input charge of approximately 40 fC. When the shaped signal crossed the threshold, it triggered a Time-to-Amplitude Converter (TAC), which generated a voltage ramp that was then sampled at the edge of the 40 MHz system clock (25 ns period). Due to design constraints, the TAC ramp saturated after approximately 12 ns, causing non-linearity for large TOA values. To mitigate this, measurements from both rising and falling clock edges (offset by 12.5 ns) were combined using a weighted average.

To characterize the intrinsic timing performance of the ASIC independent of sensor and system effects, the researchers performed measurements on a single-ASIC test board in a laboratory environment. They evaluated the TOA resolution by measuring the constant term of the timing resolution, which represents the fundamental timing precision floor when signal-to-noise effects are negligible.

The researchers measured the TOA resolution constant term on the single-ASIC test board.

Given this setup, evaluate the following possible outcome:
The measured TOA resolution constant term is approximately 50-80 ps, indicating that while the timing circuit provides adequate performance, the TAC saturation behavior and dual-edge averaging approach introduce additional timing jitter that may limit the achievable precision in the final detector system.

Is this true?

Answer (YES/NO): YES